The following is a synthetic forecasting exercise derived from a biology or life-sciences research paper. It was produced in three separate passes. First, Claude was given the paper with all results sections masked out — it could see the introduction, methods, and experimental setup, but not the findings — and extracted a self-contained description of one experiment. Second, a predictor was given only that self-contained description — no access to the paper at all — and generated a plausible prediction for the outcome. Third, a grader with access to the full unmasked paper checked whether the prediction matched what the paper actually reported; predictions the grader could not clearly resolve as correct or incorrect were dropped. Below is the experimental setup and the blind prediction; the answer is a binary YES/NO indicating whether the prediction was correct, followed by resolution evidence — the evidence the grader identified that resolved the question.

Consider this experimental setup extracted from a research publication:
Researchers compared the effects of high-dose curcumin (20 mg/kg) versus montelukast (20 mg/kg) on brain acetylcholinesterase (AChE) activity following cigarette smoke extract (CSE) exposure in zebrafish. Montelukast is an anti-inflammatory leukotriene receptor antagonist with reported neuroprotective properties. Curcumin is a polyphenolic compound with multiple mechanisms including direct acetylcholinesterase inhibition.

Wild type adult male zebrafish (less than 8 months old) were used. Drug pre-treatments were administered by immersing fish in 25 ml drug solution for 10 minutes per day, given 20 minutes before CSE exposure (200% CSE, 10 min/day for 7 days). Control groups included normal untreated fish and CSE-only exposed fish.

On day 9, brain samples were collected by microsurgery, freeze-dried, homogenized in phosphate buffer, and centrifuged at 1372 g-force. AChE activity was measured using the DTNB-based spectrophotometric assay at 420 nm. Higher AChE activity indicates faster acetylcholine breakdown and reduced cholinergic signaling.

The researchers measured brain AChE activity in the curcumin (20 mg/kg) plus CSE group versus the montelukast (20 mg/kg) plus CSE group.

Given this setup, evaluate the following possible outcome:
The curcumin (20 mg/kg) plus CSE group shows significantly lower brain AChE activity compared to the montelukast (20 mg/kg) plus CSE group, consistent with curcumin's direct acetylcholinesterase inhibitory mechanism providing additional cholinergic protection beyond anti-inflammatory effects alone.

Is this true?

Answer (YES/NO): NO